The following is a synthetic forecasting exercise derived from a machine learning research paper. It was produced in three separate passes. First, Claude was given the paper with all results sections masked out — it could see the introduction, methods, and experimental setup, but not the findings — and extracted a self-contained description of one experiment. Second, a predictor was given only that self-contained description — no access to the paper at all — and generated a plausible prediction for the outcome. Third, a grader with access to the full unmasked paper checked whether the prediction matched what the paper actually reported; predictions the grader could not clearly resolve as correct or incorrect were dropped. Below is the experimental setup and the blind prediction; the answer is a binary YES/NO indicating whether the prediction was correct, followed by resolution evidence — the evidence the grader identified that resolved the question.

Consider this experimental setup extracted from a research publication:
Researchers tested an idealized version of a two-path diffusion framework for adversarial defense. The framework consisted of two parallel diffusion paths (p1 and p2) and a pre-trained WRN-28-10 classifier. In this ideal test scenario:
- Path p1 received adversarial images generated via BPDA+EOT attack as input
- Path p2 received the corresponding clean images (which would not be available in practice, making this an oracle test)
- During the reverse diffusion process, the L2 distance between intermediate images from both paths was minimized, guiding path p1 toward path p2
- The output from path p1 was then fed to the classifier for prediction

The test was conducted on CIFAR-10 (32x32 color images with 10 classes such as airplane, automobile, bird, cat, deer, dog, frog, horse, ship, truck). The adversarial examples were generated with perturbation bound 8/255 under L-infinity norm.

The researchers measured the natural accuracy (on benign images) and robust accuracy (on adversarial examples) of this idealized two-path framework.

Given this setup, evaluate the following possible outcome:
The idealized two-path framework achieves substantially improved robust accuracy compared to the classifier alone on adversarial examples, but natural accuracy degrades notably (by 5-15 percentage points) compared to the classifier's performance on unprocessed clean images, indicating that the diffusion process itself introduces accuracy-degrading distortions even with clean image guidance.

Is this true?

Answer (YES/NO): NO